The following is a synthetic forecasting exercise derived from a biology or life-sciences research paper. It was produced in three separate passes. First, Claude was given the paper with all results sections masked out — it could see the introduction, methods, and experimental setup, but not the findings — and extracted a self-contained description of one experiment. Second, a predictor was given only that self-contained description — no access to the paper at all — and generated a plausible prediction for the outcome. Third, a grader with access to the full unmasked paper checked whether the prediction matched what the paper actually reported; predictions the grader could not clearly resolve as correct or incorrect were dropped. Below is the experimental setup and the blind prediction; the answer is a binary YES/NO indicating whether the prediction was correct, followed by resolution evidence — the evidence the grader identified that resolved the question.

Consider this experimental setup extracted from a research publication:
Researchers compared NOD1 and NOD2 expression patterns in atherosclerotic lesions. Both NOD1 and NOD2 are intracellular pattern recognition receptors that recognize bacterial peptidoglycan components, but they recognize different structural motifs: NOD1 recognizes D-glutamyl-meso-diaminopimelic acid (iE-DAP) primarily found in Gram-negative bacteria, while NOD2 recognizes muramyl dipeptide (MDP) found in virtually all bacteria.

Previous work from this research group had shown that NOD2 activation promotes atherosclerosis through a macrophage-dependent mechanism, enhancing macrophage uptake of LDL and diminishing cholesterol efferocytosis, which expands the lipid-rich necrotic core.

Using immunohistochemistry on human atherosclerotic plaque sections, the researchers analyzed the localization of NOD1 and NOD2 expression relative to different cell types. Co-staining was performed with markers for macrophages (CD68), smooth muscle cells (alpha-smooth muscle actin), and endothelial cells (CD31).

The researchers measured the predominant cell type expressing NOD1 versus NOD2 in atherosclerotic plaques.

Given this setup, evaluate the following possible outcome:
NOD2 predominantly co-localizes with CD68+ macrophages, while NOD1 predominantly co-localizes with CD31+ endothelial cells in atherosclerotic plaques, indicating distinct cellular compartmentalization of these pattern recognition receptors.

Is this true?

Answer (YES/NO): NO